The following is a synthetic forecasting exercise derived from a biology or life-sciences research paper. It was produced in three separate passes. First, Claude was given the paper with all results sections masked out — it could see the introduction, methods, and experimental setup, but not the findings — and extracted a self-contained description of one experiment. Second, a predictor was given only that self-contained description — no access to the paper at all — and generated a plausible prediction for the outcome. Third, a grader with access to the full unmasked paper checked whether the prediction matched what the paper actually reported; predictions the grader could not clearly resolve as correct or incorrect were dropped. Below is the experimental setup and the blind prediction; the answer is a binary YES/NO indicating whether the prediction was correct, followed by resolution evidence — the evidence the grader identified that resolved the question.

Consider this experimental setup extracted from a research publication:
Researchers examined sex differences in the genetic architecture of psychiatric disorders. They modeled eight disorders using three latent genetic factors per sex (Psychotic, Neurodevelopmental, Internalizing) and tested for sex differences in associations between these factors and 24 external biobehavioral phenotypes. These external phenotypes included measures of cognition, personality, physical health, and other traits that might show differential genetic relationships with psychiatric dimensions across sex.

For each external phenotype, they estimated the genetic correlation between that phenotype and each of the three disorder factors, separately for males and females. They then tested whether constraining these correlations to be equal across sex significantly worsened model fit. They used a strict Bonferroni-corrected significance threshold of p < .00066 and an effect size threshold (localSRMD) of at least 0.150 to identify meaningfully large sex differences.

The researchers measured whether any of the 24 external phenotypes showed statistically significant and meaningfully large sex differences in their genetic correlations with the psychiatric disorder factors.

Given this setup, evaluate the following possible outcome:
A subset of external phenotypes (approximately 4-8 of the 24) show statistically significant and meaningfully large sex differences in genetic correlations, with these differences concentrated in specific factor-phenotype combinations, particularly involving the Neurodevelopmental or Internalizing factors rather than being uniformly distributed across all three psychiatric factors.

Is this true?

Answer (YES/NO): NO